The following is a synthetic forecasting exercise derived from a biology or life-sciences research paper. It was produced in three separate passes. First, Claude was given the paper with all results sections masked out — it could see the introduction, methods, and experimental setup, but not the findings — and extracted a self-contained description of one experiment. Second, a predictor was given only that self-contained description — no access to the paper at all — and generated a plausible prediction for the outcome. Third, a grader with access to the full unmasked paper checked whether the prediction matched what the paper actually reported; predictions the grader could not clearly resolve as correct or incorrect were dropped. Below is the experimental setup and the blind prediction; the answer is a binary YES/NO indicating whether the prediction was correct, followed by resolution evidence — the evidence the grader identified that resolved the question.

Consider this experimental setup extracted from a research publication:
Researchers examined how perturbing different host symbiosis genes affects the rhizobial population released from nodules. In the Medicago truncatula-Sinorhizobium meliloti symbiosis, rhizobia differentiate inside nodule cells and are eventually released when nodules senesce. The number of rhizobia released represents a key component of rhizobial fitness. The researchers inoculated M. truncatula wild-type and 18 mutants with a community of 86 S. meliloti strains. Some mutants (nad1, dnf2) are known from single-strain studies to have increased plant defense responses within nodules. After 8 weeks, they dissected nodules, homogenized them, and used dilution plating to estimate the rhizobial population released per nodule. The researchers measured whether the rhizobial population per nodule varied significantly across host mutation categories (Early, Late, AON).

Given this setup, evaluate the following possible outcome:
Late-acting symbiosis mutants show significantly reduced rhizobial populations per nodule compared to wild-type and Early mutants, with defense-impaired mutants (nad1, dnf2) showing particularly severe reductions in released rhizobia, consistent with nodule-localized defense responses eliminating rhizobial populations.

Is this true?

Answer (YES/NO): NO